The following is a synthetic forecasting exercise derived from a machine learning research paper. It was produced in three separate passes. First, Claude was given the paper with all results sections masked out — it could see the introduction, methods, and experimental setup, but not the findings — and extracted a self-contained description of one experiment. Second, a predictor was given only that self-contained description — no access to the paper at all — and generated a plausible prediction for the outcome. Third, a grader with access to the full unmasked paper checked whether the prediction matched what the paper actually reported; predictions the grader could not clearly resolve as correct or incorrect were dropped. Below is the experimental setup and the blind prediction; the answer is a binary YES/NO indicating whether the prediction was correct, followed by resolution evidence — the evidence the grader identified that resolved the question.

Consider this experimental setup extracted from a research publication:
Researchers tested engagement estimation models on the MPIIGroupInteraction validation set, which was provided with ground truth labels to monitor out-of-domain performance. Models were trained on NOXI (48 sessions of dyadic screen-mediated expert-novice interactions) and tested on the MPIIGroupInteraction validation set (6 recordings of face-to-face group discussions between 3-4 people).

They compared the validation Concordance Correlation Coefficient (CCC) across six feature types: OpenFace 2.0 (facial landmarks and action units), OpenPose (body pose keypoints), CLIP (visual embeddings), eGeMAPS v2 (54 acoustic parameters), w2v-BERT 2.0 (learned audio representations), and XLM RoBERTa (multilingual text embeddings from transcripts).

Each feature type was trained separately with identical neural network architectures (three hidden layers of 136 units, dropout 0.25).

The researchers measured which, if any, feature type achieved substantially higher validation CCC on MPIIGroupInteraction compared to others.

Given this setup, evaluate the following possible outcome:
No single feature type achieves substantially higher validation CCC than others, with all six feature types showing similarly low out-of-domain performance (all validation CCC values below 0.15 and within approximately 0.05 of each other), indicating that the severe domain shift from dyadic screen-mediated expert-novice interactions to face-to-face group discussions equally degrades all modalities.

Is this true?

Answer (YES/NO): NO